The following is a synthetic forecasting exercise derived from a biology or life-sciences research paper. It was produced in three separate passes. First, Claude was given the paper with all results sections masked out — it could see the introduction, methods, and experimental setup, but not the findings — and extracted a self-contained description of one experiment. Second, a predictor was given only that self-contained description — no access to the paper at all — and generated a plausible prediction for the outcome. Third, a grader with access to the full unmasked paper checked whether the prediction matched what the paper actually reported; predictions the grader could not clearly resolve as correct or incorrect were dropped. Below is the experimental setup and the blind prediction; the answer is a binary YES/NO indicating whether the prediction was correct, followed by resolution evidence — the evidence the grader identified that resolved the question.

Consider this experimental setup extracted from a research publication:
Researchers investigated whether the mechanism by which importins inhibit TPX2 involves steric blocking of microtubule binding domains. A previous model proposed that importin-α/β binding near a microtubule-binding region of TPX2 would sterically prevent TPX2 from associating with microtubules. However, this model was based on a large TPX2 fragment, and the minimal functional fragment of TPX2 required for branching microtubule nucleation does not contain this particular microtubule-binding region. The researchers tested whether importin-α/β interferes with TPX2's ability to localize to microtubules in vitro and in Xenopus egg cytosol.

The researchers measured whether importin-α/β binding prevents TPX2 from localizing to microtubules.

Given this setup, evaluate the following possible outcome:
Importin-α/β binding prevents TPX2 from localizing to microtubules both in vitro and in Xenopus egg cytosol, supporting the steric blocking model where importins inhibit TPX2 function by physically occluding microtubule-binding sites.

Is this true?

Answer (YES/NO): NO